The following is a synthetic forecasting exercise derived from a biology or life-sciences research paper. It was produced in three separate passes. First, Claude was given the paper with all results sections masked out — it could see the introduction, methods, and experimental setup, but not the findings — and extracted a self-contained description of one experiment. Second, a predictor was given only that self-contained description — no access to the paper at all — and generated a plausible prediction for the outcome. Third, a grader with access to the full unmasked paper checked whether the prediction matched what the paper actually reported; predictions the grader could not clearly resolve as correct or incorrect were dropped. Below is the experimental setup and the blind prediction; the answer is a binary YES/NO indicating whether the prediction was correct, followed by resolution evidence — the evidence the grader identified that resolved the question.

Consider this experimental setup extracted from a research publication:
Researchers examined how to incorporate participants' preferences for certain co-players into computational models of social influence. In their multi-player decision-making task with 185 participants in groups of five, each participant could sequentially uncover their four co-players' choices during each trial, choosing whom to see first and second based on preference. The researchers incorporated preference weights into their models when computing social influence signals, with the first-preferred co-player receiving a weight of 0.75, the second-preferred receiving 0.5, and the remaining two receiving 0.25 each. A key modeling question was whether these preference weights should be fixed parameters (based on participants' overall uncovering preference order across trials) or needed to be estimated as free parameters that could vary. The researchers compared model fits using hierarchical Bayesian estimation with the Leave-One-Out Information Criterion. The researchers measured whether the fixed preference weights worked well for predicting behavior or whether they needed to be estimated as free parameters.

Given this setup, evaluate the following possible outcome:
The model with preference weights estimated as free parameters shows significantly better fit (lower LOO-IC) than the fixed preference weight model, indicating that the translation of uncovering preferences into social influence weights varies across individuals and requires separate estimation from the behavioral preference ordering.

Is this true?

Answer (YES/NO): NO